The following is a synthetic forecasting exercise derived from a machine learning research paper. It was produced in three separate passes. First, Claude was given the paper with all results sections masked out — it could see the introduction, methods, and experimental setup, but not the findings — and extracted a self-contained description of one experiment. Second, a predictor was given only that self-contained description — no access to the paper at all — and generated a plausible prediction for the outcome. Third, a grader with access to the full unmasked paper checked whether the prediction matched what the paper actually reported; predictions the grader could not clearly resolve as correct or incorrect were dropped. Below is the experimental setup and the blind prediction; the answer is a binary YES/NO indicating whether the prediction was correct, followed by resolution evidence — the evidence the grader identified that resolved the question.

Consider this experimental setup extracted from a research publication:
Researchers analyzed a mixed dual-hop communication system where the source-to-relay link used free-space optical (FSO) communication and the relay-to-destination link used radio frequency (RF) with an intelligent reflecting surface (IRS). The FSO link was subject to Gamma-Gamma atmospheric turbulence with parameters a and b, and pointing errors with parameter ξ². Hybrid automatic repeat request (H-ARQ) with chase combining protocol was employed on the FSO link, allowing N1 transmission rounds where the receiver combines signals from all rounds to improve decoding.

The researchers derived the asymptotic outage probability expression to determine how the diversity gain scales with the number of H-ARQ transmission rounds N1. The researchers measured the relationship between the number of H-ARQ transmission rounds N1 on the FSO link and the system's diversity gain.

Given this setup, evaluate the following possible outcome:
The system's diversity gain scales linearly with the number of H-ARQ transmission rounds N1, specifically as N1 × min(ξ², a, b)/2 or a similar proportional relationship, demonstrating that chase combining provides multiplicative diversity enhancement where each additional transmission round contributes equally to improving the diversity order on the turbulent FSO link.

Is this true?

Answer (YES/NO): YES